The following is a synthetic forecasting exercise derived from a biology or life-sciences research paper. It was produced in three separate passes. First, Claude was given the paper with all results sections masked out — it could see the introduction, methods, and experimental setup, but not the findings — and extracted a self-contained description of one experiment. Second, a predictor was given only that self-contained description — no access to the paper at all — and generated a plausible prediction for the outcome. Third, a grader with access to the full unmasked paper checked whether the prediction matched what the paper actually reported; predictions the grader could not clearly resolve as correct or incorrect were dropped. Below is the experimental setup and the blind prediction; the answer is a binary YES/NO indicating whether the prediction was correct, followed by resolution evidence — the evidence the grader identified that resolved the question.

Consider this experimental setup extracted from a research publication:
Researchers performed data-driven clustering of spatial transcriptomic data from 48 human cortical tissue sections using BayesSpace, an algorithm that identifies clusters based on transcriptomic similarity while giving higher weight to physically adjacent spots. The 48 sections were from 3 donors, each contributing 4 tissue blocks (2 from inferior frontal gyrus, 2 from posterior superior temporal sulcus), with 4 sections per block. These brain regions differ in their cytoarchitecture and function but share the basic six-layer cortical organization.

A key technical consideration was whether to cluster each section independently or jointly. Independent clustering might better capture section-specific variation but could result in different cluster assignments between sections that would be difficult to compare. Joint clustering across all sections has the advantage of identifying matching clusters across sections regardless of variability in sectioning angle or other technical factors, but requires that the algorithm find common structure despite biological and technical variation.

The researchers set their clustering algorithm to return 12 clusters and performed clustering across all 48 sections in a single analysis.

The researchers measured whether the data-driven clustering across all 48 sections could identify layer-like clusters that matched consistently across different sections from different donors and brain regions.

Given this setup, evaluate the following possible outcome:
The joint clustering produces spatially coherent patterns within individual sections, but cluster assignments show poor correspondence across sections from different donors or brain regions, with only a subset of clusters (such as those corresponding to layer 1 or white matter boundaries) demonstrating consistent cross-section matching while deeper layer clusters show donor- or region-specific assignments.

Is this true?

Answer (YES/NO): NO